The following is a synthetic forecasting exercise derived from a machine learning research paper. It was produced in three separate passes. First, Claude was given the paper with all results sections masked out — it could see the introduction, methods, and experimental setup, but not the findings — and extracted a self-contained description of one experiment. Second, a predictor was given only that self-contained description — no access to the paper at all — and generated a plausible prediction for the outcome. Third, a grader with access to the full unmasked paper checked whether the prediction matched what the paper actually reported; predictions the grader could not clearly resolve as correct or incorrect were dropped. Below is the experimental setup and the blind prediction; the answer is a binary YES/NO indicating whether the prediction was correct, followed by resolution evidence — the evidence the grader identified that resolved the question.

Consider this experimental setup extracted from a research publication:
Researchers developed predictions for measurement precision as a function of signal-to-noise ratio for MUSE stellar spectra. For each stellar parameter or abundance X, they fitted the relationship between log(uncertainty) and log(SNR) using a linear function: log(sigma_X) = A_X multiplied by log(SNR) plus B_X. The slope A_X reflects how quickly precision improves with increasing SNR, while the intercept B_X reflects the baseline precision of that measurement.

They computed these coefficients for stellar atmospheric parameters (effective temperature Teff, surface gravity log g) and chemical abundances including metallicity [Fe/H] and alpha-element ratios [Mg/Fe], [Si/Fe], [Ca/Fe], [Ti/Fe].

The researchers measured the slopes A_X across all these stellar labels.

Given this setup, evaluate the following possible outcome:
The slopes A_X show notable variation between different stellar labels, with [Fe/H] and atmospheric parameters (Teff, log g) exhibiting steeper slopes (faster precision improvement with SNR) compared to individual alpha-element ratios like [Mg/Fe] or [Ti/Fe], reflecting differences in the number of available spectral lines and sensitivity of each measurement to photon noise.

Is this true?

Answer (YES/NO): NO